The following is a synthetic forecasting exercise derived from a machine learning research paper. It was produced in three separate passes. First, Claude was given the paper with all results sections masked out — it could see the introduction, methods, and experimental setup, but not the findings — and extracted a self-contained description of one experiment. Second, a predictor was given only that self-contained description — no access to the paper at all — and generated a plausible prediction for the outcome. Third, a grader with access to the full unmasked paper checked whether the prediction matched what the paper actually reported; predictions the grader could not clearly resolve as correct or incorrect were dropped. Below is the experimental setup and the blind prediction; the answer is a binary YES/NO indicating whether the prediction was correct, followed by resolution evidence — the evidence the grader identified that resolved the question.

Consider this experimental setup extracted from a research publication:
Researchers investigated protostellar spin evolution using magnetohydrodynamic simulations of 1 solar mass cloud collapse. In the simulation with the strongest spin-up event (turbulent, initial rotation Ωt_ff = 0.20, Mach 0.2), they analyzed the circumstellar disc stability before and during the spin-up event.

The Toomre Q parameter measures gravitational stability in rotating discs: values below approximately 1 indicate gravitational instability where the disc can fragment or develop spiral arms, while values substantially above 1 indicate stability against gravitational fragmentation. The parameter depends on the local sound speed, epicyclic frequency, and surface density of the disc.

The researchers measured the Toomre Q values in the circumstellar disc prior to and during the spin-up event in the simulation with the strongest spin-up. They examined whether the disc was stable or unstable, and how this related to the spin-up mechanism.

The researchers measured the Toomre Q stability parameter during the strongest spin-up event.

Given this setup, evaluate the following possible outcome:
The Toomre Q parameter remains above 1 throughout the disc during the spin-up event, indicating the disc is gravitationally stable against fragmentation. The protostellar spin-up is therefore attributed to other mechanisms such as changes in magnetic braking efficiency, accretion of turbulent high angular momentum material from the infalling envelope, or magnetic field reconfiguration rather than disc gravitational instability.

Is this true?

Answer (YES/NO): NO